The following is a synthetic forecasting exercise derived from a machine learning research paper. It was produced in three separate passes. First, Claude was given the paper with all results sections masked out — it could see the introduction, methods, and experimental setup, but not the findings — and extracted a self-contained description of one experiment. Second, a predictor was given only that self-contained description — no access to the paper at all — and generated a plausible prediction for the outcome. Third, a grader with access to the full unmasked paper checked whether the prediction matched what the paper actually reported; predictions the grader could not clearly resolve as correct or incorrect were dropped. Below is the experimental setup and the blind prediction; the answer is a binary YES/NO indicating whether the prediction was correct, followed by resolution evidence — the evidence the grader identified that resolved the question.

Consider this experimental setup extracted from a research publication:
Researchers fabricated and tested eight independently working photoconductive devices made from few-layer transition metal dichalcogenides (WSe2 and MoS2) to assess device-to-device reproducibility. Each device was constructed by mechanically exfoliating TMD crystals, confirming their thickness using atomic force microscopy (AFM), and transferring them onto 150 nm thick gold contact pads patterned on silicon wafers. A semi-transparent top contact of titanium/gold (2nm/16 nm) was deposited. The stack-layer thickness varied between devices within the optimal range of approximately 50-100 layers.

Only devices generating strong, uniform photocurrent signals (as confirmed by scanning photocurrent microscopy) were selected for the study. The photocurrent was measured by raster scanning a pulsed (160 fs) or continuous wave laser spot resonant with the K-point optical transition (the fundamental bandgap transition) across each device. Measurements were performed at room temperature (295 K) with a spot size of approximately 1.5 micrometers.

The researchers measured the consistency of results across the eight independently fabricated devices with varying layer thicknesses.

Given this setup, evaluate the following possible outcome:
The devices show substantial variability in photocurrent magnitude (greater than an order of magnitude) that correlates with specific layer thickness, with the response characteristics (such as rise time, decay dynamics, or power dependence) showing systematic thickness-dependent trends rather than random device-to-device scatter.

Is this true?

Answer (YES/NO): NO